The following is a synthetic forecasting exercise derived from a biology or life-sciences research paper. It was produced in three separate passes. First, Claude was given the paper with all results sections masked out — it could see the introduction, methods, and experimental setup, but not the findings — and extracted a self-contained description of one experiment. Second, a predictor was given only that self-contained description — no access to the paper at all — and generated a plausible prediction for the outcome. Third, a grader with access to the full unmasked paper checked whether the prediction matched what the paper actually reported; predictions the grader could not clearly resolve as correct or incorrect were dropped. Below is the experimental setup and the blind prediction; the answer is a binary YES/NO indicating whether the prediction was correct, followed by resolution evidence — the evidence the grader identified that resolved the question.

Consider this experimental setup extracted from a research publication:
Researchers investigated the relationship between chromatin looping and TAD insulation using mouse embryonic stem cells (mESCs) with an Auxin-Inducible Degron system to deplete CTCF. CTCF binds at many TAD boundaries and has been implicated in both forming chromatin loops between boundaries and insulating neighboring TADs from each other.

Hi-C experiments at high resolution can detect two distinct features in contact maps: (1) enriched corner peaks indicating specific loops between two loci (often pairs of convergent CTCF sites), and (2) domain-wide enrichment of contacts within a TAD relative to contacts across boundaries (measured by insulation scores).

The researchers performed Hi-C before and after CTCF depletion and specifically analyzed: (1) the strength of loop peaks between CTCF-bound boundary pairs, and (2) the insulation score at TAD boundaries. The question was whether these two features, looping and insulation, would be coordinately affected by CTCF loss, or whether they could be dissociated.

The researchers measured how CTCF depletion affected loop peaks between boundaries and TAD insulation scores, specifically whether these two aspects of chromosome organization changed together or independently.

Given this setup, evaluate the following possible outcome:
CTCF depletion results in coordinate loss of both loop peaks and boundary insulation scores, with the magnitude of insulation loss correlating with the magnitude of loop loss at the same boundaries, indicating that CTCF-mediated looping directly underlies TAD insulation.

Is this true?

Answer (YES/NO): YES